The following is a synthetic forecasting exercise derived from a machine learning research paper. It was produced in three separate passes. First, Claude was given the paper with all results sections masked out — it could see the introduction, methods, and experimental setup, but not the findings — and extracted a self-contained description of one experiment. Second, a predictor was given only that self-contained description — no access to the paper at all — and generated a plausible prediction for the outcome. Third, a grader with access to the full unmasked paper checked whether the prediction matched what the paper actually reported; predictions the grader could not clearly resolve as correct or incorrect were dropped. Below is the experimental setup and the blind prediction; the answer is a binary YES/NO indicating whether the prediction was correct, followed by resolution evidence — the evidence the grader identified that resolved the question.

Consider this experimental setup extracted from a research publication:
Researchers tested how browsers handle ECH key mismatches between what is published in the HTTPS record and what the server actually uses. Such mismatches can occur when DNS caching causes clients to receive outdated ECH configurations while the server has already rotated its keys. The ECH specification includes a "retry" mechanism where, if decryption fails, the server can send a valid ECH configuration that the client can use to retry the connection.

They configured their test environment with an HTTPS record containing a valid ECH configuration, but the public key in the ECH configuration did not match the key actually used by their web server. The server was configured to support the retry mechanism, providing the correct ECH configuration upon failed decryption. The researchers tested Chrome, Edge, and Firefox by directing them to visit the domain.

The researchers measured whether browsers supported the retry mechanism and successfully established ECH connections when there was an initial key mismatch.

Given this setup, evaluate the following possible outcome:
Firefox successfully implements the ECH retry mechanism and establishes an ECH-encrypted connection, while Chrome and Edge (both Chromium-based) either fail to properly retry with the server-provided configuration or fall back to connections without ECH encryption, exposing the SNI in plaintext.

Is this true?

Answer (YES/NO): NO